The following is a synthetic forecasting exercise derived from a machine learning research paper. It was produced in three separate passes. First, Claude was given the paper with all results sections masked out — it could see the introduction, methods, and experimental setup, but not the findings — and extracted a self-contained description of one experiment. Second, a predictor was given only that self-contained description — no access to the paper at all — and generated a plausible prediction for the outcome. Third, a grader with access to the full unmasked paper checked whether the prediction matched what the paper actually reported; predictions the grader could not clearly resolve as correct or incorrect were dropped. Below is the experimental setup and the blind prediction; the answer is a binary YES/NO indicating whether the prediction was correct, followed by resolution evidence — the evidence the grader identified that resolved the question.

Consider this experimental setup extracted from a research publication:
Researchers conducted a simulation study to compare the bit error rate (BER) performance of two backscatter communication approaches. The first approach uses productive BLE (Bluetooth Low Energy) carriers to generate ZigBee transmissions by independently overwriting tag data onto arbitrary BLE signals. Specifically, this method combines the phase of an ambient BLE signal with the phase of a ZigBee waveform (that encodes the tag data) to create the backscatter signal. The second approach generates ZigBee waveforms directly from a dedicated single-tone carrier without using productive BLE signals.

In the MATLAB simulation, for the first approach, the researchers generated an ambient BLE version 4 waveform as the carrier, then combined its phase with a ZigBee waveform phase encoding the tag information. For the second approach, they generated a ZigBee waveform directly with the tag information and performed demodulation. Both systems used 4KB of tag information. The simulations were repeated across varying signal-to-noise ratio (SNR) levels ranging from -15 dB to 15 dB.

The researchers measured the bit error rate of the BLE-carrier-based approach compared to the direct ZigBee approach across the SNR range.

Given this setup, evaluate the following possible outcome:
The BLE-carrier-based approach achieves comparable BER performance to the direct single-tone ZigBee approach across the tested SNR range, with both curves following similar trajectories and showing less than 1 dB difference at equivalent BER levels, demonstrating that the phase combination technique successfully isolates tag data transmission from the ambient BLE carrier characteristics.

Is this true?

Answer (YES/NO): NO